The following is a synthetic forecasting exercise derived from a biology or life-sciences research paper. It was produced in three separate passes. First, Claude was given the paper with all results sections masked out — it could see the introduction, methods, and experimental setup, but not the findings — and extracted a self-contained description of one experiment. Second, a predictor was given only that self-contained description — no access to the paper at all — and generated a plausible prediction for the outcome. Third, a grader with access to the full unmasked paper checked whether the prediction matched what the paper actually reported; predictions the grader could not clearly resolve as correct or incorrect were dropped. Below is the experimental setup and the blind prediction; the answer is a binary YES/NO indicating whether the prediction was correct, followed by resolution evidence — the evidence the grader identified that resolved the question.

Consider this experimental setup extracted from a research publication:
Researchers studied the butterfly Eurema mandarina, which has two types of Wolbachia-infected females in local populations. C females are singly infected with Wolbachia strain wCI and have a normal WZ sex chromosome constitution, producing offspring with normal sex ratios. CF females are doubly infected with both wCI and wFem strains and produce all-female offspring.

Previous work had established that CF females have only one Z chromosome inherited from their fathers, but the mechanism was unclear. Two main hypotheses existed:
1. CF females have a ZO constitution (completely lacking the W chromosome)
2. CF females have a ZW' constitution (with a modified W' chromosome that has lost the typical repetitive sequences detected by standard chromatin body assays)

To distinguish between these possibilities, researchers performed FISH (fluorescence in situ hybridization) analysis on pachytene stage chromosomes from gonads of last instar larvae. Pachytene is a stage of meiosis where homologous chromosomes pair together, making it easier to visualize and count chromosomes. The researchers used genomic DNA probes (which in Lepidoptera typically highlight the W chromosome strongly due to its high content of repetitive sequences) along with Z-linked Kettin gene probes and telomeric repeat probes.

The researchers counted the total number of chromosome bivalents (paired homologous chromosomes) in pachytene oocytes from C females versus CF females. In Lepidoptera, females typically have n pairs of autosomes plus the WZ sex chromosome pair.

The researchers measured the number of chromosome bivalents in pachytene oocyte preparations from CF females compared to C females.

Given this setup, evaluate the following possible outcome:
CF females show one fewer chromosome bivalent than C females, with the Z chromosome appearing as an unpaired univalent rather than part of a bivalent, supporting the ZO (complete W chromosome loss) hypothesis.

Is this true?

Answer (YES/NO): YES